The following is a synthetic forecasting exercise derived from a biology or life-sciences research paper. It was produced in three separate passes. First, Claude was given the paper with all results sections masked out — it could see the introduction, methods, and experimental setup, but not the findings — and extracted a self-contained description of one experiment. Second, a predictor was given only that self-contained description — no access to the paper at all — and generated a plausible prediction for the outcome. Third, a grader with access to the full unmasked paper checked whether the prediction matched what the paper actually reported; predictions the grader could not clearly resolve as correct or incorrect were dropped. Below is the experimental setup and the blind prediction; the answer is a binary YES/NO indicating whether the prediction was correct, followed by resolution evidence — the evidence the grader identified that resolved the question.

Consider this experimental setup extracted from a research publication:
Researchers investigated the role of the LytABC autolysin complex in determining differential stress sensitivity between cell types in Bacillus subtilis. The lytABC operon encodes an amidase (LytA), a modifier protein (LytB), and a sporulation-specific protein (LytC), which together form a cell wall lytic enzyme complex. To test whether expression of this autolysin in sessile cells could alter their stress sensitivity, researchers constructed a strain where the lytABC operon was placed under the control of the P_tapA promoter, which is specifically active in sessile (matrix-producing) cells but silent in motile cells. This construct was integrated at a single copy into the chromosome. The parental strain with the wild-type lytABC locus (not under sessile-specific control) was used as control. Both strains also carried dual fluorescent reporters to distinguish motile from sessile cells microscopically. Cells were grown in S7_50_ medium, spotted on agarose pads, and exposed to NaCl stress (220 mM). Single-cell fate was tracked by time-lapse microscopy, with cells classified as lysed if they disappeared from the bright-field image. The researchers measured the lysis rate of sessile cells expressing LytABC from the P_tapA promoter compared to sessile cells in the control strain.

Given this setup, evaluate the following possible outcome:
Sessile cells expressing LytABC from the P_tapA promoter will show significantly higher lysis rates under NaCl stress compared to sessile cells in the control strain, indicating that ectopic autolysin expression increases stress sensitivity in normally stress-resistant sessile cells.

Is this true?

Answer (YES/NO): YES